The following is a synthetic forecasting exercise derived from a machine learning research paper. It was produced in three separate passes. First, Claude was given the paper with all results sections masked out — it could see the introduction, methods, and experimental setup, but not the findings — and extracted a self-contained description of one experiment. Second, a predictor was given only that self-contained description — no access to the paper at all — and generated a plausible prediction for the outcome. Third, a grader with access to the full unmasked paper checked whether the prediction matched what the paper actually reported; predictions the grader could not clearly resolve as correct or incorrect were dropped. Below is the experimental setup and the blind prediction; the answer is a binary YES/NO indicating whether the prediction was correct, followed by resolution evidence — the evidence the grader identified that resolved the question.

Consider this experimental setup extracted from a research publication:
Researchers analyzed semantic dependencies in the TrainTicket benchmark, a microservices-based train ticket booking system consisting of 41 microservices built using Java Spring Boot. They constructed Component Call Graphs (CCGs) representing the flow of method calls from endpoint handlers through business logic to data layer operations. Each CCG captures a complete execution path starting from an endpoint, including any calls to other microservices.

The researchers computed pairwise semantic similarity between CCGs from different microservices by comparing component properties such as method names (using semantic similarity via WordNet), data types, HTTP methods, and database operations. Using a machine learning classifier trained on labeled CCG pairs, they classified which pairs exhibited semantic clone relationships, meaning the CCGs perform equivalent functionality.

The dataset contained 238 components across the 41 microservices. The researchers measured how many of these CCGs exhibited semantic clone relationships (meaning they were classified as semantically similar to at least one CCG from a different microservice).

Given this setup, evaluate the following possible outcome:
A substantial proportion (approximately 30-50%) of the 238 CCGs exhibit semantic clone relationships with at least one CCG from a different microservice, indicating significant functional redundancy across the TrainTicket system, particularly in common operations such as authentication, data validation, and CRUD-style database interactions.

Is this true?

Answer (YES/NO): NO